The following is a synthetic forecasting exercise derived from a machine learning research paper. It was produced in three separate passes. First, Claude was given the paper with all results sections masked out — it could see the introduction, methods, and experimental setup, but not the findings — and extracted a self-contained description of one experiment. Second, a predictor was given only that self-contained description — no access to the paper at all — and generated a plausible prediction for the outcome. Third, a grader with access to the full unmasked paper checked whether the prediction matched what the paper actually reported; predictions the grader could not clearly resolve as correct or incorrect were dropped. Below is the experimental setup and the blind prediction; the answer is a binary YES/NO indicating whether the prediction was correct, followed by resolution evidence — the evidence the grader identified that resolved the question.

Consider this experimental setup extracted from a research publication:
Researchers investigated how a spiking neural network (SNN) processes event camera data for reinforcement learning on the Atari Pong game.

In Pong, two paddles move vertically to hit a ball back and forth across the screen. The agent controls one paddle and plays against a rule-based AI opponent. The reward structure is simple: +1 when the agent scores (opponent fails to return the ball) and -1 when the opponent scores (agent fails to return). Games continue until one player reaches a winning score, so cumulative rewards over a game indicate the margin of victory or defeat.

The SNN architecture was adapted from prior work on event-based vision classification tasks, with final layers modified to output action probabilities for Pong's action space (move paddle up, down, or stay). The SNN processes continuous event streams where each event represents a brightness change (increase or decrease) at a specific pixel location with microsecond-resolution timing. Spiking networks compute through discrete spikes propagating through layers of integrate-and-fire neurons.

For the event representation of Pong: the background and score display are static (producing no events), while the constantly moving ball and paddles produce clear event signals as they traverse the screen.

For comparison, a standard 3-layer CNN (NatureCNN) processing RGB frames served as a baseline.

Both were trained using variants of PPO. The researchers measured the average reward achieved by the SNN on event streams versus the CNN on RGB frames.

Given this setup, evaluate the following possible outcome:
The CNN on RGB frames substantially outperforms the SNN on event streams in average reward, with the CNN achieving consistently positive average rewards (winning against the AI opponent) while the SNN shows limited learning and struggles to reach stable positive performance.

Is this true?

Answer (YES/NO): YES